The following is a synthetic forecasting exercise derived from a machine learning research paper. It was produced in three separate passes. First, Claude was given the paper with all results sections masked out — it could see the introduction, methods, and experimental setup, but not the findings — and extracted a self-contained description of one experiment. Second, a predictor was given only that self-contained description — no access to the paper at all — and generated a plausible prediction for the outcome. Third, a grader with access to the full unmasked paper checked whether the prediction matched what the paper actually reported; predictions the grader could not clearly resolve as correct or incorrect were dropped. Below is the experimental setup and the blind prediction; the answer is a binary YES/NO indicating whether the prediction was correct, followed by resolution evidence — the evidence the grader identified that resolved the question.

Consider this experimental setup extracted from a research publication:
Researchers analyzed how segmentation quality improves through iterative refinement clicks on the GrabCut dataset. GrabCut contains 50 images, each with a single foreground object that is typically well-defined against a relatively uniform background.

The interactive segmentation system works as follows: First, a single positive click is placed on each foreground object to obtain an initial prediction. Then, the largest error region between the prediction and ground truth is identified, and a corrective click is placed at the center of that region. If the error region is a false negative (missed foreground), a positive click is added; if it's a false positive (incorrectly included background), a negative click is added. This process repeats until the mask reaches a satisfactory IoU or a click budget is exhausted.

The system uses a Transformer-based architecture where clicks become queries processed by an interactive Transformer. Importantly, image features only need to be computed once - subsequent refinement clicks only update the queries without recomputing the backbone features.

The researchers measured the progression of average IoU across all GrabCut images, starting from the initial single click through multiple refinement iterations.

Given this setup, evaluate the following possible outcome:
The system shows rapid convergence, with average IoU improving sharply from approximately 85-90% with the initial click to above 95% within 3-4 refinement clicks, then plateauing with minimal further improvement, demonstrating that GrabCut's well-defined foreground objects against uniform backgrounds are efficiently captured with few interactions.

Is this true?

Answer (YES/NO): NO